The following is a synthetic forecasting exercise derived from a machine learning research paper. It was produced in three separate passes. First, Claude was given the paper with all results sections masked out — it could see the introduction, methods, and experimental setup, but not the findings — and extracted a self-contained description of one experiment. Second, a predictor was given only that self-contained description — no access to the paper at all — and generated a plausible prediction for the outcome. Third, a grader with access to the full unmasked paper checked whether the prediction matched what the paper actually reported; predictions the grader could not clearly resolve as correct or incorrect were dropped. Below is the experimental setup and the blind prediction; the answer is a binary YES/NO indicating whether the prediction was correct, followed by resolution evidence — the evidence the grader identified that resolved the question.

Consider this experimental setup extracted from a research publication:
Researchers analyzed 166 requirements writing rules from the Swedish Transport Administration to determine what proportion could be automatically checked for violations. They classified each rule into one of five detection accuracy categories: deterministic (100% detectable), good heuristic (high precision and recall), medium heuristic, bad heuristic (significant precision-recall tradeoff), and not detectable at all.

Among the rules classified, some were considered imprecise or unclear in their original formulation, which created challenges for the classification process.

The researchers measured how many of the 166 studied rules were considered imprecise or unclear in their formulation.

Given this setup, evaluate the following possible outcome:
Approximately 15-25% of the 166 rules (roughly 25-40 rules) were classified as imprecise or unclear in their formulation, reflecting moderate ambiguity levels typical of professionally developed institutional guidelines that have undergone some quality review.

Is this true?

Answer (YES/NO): YES